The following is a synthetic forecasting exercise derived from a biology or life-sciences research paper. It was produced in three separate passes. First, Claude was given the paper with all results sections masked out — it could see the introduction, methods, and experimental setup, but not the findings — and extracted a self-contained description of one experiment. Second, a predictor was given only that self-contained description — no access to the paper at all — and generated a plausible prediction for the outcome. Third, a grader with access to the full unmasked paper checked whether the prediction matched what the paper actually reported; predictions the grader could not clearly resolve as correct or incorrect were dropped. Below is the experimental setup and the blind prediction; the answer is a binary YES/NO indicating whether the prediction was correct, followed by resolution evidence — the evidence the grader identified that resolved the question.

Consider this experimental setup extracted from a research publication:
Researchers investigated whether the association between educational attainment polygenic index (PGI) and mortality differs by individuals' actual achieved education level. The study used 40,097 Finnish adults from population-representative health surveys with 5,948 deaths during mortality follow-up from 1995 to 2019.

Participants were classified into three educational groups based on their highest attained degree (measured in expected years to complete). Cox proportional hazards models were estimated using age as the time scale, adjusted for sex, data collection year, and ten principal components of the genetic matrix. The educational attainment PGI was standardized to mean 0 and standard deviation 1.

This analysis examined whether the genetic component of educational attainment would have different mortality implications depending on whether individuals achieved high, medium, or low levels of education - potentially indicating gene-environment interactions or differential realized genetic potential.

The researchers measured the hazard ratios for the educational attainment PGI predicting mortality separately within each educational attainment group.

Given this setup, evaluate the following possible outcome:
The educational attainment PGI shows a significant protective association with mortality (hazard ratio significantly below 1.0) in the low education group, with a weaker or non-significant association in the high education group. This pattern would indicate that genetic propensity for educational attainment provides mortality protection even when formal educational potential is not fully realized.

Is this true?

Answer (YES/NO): NO